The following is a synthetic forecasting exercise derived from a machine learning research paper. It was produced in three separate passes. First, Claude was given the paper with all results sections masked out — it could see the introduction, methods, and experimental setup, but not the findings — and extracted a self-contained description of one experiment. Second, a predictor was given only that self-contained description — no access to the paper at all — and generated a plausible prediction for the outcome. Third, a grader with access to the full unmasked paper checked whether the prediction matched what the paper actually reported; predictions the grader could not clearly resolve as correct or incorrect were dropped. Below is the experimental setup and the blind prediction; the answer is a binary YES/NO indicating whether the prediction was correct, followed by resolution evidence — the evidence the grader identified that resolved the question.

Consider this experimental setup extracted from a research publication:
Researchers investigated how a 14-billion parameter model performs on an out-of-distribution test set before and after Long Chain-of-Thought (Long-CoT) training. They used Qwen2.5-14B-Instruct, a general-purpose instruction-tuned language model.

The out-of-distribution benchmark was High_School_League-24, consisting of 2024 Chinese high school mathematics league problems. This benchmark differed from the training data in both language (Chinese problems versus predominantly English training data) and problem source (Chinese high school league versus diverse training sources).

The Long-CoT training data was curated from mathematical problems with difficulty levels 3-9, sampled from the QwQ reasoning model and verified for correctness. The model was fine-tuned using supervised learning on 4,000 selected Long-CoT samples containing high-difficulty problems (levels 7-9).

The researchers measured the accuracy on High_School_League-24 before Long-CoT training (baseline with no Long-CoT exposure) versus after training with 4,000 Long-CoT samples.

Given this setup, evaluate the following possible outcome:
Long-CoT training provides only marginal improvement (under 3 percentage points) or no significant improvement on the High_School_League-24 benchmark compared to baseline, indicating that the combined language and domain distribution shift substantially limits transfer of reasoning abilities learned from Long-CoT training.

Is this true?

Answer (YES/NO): NO